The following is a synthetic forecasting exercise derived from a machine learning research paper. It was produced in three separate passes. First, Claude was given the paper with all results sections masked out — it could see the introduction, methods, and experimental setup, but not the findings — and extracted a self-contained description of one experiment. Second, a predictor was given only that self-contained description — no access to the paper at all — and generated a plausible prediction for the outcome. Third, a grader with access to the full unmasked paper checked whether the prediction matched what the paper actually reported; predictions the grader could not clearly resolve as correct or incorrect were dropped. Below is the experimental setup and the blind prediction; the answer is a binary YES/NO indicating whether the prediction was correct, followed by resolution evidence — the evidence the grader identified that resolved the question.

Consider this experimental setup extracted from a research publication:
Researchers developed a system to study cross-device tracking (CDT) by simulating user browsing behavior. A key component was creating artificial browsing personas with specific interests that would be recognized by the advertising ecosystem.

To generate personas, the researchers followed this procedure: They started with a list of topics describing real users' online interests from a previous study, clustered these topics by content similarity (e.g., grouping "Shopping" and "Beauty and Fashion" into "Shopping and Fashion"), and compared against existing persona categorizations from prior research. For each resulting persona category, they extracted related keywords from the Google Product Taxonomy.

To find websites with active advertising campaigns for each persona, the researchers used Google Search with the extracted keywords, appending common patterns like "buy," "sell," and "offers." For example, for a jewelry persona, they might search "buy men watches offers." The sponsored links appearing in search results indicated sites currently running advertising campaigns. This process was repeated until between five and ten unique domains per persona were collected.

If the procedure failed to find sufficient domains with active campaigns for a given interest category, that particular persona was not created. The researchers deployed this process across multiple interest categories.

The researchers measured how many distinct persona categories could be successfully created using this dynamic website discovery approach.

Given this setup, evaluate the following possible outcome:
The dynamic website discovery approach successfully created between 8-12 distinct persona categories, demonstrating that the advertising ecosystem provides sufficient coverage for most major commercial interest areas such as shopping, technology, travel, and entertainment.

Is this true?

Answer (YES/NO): YES